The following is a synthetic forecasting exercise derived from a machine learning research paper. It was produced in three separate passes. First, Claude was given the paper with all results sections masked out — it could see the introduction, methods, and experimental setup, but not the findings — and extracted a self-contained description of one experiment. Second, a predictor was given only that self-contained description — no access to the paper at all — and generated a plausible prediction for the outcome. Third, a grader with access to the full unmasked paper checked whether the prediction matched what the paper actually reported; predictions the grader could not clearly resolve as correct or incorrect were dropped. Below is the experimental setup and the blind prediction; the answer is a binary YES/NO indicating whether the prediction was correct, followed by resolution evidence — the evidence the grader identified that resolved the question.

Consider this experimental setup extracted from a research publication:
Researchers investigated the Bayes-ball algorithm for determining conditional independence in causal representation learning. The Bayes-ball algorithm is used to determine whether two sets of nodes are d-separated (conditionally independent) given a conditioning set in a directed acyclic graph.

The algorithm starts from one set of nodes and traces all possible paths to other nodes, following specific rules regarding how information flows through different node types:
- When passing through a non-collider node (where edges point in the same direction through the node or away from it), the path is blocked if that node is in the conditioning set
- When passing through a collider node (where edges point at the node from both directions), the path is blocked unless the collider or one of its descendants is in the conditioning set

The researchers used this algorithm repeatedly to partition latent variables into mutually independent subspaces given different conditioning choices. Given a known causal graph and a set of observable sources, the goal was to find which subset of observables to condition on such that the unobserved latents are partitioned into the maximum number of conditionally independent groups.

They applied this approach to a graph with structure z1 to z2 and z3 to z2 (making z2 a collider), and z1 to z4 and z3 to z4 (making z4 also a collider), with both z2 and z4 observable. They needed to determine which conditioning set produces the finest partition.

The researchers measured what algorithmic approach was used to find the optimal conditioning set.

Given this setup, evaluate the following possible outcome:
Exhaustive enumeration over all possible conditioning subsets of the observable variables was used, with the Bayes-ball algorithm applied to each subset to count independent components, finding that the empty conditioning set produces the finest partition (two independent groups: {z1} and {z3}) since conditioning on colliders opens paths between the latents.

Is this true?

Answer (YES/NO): NO